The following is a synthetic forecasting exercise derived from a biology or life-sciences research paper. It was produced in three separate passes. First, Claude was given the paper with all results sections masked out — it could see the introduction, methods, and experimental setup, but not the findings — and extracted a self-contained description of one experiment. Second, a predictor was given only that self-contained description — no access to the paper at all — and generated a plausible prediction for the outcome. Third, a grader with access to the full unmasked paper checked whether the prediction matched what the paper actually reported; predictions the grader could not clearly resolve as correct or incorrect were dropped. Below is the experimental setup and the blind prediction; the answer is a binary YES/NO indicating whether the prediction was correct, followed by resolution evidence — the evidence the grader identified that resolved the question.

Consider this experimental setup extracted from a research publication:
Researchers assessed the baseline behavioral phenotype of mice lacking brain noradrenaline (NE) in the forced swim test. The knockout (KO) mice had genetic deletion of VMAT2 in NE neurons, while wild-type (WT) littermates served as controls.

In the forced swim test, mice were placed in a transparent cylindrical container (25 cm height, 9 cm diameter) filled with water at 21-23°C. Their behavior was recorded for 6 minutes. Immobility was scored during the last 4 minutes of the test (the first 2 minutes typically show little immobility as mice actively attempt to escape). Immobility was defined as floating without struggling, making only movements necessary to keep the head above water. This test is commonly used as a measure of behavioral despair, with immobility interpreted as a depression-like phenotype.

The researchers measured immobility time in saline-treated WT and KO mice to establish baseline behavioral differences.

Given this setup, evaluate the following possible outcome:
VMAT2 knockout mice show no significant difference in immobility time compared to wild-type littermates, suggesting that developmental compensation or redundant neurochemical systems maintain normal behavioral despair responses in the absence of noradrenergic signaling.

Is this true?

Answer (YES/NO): NO